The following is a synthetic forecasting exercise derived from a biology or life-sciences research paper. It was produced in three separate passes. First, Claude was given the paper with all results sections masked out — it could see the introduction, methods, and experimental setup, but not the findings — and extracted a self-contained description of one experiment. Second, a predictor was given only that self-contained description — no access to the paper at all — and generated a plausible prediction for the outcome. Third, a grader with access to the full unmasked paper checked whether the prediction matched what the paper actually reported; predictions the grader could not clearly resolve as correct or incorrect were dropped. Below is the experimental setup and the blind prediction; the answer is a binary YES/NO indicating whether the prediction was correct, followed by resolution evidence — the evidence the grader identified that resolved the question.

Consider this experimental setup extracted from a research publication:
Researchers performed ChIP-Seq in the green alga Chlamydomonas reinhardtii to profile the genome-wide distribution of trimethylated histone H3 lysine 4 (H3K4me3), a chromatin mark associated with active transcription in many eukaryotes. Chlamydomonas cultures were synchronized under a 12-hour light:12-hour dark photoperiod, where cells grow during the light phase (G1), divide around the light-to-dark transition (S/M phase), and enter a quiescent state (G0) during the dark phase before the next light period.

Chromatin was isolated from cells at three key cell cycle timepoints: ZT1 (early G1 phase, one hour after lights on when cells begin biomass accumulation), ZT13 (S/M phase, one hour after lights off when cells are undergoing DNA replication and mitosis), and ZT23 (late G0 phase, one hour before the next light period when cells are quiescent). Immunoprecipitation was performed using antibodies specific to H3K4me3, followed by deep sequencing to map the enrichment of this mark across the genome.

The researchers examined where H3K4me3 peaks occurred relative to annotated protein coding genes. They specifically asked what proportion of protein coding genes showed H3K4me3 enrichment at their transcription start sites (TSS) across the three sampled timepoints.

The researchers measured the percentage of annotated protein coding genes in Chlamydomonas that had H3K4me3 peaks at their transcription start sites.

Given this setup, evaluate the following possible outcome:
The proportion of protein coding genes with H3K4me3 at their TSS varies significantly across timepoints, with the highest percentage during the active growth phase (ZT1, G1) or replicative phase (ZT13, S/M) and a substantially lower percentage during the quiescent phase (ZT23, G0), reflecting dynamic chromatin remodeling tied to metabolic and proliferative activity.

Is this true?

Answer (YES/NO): NO